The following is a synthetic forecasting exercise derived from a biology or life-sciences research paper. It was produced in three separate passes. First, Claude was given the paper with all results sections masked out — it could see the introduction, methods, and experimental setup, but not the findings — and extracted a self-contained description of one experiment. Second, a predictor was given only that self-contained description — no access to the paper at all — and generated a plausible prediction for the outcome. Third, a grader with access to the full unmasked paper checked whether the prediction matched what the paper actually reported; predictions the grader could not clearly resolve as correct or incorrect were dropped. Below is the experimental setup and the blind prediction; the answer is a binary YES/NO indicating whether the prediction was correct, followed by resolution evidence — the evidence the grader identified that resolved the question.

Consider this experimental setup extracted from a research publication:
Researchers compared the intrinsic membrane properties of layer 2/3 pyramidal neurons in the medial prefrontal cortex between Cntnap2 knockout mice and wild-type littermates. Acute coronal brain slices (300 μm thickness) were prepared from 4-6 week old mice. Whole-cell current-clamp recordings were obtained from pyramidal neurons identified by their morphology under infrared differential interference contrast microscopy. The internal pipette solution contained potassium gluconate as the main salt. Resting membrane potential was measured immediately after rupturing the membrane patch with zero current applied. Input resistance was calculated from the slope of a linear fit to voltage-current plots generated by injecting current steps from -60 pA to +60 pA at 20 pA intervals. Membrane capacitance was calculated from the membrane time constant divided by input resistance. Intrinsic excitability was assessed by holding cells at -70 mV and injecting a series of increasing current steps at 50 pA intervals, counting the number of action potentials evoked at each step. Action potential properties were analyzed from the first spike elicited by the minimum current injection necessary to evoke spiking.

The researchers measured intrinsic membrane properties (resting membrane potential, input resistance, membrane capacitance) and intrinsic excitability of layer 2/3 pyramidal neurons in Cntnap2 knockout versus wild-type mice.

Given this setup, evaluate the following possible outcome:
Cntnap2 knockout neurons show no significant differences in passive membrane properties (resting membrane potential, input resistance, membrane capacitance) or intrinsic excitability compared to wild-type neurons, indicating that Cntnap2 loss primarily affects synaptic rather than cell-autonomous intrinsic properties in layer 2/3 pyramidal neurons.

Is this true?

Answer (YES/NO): YES